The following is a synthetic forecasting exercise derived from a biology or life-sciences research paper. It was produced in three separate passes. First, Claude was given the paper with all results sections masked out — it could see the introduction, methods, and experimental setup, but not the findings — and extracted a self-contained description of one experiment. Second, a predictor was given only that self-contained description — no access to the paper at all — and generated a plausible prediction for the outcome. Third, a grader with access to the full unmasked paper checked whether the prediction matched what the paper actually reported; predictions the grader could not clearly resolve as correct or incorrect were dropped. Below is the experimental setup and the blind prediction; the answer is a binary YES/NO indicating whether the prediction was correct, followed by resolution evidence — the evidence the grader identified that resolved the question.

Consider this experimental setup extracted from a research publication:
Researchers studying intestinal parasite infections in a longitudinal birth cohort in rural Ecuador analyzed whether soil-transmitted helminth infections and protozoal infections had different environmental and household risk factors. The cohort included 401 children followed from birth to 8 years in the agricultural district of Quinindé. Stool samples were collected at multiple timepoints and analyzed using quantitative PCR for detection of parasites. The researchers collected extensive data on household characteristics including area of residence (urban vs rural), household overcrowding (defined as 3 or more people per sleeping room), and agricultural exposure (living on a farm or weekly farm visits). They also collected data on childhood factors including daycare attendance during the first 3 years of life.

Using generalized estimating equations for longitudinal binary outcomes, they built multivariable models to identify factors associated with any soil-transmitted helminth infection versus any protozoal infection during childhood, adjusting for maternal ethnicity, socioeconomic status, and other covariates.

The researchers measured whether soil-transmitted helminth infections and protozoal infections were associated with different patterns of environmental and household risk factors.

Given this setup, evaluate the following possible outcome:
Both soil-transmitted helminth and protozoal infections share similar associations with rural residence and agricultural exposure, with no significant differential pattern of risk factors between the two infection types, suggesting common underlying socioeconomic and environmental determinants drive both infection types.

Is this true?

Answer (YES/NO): NO